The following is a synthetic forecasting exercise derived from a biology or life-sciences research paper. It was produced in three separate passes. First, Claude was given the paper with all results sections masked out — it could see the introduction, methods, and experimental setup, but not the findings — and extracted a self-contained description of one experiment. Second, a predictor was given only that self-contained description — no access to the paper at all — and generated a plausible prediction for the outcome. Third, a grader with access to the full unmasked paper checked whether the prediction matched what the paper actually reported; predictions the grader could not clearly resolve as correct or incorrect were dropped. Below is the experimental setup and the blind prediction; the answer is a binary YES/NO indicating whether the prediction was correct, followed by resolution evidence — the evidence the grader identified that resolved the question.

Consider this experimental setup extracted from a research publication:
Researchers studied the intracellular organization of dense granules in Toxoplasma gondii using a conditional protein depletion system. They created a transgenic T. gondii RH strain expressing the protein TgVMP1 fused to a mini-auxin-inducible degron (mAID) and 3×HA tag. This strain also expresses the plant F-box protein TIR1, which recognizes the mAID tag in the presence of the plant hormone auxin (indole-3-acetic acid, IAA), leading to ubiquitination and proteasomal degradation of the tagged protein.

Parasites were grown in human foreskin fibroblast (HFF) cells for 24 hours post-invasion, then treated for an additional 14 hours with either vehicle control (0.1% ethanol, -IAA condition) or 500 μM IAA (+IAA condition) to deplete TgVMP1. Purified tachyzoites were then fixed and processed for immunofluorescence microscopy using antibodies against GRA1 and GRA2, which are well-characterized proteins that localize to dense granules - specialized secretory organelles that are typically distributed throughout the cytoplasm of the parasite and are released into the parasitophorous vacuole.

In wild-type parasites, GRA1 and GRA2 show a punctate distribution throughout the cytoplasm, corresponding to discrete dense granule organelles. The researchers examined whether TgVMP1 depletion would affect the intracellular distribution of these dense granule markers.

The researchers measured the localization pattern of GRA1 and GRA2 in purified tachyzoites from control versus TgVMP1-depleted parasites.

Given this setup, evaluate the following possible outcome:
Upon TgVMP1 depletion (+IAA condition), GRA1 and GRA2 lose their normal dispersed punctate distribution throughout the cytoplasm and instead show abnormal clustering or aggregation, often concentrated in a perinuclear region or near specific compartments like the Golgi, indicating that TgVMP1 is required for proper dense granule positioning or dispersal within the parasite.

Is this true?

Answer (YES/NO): NO